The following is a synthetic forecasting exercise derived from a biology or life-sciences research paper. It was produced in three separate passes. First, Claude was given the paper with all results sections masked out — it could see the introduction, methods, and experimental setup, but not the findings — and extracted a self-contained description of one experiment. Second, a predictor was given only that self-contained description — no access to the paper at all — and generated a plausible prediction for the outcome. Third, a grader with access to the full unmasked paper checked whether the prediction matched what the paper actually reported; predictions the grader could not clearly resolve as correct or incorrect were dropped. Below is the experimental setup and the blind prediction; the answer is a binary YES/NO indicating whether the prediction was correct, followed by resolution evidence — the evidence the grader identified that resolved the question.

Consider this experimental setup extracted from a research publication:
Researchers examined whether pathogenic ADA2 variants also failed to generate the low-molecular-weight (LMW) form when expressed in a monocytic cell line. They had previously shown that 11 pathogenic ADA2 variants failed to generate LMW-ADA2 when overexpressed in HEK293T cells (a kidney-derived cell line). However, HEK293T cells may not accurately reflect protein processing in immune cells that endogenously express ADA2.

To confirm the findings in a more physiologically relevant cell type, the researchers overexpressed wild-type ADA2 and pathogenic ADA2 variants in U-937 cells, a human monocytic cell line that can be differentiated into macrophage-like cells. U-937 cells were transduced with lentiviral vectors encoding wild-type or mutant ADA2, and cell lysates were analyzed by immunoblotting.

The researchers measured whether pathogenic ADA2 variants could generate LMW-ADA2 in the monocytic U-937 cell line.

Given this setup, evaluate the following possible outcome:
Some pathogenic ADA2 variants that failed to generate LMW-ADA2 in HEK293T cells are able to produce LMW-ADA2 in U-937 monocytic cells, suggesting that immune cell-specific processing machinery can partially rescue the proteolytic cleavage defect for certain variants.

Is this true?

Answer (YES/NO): NO